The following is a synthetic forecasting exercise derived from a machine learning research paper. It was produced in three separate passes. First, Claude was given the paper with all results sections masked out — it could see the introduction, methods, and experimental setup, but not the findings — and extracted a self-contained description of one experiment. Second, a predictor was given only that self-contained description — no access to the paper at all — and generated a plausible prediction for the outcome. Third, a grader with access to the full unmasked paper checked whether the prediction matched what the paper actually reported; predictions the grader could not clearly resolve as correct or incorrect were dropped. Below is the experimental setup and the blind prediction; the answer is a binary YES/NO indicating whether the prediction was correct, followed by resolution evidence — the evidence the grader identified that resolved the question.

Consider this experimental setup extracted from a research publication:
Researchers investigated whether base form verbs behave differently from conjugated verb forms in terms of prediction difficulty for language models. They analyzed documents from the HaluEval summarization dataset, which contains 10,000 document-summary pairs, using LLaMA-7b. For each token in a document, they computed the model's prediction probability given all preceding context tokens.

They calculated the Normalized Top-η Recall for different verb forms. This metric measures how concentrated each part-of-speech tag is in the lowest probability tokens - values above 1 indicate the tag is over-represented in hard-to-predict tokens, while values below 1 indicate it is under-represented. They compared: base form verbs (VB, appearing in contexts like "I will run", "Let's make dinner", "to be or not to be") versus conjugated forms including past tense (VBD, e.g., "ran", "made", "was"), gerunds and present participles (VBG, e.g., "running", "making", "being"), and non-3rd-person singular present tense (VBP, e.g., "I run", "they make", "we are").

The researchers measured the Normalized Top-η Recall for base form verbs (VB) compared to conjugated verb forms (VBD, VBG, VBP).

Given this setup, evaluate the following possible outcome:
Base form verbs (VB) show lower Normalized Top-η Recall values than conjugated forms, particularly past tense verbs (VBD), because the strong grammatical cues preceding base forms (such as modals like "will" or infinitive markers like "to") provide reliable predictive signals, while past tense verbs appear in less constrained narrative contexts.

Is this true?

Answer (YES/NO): NO